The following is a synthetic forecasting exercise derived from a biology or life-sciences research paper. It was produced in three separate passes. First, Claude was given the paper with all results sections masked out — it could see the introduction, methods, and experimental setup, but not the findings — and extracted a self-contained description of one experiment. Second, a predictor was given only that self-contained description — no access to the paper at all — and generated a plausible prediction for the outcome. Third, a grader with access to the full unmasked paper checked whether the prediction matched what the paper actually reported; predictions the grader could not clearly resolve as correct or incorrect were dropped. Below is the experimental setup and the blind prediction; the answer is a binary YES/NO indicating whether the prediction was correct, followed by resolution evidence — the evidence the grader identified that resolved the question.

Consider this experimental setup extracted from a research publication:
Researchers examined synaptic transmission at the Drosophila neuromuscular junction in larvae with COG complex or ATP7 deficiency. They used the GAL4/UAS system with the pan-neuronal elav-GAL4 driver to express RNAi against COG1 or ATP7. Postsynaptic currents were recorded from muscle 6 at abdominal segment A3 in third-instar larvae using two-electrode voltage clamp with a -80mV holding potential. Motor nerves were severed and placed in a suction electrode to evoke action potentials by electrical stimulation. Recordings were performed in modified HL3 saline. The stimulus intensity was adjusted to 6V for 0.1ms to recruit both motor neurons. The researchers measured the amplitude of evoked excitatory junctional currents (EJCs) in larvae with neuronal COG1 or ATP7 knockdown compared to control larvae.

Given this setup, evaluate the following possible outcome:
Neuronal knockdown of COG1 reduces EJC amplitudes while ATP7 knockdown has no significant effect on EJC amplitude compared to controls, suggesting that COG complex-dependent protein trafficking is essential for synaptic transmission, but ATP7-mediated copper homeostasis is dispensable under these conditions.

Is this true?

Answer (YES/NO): NO